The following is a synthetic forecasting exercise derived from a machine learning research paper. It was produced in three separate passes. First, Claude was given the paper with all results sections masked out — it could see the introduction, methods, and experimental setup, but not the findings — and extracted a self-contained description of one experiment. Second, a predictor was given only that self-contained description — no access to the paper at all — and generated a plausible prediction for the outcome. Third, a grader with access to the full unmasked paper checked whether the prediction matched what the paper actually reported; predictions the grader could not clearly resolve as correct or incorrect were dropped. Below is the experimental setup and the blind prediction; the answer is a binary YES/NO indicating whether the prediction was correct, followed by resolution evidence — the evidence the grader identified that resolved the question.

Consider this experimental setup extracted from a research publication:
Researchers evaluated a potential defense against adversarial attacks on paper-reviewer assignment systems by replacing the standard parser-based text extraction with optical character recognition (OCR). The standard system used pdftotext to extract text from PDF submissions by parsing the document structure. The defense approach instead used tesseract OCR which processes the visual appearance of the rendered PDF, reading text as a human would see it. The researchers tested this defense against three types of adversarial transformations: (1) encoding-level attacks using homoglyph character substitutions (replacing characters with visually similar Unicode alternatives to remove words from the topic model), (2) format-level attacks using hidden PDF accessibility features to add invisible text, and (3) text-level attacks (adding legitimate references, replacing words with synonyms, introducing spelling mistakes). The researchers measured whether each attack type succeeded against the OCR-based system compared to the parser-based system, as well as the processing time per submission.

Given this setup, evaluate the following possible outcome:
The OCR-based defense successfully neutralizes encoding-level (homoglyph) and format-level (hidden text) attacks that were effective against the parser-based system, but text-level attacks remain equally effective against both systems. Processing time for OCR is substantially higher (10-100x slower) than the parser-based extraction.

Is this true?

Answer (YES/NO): NO